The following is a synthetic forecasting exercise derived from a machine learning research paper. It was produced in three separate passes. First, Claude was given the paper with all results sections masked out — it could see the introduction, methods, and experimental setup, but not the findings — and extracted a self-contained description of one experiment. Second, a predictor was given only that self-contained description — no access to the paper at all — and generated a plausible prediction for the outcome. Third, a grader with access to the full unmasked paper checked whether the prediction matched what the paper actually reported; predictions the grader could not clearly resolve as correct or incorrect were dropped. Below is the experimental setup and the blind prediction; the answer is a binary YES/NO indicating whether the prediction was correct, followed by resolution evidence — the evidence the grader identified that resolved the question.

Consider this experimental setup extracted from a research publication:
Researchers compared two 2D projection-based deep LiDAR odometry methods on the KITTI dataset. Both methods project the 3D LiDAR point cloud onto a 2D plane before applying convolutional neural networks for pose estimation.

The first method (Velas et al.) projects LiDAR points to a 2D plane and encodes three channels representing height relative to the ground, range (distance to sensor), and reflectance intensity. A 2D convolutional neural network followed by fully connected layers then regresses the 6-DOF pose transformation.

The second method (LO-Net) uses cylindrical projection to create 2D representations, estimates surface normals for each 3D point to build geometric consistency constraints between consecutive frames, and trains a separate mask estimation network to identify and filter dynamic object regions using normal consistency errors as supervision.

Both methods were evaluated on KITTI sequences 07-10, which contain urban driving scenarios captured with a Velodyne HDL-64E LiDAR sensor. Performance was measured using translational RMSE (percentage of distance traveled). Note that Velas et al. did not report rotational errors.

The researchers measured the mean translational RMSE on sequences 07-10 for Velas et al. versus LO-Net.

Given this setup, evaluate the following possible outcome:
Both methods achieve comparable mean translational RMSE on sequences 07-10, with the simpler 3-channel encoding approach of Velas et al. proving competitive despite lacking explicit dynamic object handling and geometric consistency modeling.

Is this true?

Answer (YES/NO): NO